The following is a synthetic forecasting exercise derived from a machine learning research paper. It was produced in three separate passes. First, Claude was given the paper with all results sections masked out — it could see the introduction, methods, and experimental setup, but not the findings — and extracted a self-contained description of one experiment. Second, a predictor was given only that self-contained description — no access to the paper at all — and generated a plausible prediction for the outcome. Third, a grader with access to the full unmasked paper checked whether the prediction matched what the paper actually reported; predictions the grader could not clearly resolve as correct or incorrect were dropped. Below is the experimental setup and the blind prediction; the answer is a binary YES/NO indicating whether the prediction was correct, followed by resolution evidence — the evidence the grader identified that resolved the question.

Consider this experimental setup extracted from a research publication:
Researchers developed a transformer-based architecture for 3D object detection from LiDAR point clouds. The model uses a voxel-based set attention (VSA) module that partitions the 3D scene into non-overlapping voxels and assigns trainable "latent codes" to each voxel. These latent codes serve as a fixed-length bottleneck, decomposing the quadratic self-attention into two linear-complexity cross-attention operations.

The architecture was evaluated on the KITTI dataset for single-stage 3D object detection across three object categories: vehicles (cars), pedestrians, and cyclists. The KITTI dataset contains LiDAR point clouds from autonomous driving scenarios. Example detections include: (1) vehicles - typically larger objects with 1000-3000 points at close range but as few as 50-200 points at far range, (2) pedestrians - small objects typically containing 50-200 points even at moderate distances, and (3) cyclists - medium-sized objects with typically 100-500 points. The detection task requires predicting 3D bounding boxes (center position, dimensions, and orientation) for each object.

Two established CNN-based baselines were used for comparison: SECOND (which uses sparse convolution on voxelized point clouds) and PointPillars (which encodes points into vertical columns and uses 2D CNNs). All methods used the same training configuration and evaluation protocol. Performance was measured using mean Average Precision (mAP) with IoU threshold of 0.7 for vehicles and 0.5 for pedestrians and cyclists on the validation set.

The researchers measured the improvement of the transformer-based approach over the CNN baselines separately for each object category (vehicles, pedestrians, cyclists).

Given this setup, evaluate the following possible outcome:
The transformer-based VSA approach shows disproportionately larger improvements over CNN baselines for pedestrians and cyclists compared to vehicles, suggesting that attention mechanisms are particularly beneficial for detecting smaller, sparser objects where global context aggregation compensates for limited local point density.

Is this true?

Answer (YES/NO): YES